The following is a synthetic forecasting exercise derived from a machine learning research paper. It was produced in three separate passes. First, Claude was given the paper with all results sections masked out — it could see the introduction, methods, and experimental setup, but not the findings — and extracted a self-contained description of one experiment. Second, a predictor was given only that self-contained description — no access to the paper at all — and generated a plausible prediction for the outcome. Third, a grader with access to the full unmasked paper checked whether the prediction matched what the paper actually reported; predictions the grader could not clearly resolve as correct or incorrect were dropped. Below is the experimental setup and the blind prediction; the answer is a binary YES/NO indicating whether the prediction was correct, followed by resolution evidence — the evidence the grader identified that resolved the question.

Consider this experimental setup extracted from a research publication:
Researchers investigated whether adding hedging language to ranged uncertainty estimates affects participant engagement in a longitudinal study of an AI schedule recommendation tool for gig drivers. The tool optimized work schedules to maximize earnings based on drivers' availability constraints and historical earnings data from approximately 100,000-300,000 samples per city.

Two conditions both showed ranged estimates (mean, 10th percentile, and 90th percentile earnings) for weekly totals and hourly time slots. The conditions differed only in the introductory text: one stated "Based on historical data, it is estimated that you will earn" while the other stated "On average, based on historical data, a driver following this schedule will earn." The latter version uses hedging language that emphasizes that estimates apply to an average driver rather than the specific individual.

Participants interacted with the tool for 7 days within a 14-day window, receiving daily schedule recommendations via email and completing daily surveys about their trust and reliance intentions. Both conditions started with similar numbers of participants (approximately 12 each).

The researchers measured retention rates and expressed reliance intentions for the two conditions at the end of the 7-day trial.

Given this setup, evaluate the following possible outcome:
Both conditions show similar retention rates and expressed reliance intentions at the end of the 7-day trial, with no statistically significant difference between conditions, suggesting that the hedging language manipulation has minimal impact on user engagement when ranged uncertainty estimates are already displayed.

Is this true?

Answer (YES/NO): NO